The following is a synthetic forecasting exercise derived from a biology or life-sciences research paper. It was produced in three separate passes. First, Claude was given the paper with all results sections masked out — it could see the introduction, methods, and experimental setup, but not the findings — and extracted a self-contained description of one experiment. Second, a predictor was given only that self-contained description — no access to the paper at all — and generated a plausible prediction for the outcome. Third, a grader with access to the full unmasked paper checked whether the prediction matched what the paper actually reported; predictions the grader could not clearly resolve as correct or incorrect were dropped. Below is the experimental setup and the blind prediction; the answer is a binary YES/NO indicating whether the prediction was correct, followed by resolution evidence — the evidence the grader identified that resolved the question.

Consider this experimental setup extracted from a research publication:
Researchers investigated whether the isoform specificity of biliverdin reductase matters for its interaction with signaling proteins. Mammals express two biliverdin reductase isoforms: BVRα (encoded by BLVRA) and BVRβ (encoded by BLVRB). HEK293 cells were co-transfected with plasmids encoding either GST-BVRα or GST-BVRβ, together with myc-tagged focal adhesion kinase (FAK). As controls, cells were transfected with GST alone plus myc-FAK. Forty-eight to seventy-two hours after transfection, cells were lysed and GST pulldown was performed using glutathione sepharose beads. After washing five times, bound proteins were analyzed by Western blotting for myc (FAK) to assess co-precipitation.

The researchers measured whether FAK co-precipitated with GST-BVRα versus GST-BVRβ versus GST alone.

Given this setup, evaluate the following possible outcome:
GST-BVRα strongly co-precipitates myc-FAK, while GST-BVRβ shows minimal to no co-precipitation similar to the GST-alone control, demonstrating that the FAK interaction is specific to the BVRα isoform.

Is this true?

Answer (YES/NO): YES